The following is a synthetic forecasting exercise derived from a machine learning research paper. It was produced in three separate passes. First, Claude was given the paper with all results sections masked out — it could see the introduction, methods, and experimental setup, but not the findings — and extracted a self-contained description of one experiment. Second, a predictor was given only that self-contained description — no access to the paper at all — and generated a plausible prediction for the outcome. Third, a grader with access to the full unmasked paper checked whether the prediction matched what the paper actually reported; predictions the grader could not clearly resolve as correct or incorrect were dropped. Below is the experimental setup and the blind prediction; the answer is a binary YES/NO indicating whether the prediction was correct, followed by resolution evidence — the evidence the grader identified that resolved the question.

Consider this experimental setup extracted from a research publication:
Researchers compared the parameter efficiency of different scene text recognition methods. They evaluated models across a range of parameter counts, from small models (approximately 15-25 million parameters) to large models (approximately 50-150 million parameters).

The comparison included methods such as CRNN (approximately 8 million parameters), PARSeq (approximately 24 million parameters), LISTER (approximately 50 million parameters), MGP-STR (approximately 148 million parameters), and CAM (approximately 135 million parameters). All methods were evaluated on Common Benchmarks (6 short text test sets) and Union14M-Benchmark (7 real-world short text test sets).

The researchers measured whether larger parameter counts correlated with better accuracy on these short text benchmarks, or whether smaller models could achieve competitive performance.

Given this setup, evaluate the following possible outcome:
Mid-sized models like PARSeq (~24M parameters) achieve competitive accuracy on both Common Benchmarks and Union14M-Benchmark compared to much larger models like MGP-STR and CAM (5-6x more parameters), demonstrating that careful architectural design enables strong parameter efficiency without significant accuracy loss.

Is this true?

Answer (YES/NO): YES